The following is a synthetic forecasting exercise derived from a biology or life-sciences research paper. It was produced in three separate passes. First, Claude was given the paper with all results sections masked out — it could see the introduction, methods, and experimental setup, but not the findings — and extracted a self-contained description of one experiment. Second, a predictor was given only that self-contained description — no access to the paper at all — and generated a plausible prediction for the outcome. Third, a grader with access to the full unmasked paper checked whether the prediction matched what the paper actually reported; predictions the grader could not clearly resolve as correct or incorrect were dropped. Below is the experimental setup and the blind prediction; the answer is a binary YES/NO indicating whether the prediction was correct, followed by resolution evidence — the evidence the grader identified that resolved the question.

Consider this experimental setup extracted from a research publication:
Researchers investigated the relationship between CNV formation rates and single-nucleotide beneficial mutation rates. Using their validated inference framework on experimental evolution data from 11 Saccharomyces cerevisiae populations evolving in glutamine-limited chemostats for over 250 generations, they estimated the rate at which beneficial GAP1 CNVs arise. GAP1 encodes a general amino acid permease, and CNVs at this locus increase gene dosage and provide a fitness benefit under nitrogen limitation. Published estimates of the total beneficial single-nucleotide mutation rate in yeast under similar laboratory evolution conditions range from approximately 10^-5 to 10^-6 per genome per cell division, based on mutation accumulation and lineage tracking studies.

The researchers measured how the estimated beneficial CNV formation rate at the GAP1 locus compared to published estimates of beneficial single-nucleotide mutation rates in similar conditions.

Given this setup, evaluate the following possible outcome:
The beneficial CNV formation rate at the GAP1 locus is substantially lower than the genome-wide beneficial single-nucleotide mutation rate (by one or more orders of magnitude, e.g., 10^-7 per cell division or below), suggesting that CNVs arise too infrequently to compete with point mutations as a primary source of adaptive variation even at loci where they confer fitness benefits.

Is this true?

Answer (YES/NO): NO